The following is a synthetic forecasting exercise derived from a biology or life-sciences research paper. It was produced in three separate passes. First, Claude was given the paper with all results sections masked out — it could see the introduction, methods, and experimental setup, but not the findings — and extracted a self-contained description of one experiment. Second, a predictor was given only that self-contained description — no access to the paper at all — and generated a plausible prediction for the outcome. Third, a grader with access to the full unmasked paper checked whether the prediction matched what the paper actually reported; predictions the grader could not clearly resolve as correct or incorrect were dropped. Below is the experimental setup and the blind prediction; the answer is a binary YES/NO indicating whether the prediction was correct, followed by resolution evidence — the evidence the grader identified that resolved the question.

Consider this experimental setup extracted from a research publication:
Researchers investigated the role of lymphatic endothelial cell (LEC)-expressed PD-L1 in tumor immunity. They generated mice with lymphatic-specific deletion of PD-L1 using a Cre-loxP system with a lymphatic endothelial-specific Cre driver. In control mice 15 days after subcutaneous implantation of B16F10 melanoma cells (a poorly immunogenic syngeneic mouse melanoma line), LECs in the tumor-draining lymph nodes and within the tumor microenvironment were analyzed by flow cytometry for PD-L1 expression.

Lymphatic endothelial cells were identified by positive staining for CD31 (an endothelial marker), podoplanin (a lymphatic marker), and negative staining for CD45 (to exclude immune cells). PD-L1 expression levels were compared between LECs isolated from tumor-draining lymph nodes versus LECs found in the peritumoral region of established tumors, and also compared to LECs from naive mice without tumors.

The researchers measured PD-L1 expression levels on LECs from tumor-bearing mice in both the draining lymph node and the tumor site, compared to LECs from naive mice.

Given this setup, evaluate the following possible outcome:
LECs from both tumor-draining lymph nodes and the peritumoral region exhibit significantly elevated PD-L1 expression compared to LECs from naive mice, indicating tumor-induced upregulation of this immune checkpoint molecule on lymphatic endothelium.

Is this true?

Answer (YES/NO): NO